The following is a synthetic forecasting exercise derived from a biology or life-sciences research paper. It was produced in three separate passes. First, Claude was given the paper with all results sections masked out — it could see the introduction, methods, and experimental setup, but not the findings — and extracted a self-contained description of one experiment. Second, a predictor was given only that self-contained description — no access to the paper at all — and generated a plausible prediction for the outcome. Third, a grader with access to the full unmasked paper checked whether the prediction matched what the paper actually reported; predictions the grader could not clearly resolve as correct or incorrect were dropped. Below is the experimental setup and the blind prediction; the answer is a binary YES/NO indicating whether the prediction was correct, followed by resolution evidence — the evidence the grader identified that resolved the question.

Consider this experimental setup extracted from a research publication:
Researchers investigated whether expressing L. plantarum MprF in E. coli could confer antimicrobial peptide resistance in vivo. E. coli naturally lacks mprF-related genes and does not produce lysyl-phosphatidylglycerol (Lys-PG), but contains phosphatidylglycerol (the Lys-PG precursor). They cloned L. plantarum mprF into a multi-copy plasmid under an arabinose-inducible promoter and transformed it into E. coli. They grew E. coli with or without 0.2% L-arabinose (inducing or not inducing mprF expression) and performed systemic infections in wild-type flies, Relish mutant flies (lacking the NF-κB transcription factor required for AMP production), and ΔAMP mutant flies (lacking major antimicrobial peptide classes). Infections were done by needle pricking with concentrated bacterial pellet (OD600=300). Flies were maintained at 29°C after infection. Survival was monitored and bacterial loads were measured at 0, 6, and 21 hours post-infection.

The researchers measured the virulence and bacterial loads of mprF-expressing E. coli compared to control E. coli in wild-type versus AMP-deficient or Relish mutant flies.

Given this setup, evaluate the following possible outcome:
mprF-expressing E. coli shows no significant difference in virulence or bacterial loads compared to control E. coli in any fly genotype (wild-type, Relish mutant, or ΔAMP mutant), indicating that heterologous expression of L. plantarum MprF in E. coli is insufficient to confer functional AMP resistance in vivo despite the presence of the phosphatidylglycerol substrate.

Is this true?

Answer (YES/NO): NO